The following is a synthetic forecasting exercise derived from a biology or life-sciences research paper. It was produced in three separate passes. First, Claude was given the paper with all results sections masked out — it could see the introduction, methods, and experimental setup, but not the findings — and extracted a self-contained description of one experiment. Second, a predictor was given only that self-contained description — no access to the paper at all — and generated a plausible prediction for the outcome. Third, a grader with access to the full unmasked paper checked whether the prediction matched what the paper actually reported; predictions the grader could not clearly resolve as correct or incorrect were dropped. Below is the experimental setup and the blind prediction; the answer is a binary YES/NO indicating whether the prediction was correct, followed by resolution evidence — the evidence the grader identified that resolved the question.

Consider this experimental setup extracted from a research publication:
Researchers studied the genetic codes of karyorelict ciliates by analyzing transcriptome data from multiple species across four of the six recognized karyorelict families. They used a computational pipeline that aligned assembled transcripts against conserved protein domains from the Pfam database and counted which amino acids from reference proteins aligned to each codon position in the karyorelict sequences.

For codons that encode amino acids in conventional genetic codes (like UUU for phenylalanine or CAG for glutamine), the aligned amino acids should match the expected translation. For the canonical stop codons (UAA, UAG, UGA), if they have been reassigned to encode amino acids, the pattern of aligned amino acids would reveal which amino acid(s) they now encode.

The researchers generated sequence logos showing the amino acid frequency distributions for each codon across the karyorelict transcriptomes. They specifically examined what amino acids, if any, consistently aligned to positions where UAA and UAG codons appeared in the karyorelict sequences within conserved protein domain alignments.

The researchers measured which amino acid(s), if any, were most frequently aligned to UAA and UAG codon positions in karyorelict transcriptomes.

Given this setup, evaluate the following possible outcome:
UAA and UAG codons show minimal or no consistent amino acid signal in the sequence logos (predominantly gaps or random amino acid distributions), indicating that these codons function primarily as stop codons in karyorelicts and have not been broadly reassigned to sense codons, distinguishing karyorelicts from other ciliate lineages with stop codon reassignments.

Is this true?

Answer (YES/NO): NO